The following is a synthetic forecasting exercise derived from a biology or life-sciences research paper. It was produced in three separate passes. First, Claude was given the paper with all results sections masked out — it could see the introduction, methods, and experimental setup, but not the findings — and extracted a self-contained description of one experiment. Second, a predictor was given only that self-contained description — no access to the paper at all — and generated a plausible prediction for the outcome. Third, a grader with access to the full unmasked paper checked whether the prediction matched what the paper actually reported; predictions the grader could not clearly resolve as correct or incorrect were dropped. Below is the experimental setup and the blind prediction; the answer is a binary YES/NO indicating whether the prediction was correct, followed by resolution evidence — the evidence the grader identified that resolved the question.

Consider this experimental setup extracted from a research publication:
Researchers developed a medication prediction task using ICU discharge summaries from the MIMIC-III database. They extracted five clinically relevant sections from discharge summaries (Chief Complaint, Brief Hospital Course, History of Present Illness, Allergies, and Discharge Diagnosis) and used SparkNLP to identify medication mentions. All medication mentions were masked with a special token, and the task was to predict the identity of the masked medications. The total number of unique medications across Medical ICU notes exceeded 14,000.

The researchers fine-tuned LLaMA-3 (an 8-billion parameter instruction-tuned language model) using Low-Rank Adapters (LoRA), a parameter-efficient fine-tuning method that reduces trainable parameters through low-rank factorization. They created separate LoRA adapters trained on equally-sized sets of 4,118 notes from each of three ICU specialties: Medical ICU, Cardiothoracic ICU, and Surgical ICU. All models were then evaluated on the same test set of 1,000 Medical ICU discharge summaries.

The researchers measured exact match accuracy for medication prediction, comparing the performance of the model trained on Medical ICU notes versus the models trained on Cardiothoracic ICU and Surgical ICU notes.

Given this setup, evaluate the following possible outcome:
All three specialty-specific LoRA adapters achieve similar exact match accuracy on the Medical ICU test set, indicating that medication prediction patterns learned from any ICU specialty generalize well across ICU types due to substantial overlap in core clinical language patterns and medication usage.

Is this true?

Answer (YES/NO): NO